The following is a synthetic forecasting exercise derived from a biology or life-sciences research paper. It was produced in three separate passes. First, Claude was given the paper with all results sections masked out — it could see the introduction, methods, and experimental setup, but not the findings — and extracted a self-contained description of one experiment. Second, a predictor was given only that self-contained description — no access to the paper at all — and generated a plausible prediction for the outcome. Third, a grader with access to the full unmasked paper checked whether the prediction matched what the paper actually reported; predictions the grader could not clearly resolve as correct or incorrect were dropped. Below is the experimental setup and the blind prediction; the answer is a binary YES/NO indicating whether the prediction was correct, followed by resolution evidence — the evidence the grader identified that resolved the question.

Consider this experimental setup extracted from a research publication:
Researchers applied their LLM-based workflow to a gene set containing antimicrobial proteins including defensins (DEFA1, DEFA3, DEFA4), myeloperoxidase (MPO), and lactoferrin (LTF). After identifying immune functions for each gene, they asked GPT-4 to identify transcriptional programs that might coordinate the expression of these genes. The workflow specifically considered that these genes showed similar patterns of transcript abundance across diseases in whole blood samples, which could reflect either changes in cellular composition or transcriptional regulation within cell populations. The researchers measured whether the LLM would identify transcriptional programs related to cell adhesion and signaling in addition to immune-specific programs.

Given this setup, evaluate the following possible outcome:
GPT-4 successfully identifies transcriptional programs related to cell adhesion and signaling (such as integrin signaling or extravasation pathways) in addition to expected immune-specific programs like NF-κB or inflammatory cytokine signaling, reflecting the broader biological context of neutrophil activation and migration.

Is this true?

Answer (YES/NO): YES